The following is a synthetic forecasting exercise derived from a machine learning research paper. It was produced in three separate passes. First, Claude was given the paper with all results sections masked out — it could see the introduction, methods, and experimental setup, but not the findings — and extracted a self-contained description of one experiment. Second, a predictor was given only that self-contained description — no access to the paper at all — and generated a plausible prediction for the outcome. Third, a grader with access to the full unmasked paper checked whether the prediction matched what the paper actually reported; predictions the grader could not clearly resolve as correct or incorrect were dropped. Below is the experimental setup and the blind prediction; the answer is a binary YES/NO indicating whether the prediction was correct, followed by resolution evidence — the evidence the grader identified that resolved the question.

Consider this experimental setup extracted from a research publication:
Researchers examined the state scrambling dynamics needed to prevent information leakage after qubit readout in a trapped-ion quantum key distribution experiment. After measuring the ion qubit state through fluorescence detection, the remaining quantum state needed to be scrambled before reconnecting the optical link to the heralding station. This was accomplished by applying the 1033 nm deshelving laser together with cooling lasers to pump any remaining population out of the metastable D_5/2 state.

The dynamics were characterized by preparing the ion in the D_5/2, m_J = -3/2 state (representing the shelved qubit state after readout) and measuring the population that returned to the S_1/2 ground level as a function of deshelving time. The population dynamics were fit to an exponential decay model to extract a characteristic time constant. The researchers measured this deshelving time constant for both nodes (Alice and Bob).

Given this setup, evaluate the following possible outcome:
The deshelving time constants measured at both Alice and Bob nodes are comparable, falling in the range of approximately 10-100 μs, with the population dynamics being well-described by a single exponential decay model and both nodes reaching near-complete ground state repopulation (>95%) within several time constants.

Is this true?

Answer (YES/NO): NO